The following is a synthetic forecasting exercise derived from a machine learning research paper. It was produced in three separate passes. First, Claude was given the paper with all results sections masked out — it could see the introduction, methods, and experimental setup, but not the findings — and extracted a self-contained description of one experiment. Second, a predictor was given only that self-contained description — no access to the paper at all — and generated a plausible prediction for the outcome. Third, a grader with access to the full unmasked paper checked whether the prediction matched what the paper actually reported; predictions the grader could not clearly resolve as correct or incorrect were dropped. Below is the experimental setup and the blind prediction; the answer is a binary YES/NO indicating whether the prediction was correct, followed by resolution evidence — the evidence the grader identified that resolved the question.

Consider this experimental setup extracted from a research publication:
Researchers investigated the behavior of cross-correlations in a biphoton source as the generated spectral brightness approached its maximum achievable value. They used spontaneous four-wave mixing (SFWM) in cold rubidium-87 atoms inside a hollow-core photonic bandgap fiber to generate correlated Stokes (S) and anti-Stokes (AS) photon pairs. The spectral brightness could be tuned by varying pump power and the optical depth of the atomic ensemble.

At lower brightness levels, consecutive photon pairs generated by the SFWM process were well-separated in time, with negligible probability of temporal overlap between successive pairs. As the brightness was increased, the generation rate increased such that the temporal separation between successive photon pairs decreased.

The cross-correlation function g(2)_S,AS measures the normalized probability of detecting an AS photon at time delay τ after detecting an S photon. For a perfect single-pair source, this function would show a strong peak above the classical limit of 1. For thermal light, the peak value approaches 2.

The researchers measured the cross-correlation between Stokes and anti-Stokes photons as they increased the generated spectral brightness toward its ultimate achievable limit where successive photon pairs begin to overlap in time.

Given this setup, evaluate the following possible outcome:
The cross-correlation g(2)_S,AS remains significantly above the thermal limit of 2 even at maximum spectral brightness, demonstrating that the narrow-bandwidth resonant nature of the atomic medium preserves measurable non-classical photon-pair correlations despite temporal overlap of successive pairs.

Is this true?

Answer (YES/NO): NO